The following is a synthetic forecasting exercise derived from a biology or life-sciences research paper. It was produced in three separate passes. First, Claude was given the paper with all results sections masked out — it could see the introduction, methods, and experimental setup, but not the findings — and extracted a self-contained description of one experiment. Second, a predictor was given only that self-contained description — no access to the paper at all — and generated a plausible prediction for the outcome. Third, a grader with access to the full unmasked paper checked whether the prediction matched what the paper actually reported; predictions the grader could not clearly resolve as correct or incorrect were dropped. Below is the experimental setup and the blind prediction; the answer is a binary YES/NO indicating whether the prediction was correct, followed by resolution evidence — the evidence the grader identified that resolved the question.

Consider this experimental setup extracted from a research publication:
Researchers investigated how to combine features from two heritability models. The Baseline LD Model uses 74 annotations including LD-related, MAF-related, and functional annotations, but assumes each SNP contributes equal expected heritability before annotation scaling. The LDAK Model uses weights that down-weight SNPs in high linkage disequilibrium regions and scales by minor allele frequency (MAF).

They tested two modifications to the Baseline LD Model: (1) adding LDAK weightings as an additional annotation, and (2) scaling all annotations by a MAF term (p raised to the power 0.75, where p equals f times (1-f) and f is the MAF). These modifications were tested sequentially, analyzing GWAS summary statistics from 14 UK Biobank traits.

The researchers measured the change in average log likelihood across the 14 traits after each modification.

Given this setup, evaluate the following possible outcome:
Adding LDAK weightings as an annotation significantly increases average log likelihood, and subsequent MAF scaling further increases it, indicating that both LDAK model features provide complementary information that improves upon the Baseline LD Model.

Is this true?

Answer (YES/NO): YES